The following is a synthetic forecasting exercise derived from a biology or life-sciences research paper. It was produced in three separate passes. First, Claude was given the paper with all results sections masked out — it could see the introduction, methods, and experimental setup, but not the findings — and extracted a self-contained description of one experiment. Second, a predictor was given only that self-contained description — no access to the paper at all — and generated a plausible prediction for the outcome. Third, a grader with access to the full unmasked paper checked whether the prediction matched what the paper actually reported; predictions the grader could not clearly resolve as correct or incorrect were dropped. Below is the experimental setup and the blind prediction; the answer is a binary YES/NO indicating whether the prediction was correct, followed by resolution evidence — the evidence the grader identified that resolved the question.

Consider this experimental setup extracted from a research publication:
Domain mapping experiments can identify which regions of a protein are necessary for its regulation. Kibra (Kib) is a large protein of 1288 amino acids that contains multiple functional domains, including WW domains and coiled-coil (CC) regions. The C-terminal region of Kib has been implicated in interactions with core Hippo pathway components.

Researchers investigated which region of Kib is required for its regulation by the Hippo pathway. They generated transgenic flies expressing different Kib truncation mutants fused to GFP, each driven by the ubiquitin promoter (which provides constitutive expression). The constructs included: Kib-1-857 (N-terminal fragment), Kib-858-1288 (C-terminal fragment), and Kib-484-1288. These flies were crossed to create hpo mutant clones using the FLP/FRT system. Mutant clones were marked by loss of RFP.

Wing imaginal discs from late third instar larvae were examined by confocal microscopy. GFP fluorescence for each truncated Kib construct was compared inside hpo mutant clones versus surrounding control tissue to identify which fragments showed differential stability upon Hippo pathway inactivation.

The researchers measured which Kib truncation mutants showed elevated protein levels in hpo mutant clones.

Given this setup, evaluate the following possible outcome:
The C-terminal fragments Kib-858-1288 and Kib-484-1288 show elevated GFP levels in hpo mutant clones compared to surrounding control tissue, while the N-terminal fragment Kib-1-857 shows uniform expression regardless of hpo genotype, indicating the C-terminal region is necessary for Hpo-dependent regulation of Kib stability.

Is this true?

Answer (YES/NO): NO